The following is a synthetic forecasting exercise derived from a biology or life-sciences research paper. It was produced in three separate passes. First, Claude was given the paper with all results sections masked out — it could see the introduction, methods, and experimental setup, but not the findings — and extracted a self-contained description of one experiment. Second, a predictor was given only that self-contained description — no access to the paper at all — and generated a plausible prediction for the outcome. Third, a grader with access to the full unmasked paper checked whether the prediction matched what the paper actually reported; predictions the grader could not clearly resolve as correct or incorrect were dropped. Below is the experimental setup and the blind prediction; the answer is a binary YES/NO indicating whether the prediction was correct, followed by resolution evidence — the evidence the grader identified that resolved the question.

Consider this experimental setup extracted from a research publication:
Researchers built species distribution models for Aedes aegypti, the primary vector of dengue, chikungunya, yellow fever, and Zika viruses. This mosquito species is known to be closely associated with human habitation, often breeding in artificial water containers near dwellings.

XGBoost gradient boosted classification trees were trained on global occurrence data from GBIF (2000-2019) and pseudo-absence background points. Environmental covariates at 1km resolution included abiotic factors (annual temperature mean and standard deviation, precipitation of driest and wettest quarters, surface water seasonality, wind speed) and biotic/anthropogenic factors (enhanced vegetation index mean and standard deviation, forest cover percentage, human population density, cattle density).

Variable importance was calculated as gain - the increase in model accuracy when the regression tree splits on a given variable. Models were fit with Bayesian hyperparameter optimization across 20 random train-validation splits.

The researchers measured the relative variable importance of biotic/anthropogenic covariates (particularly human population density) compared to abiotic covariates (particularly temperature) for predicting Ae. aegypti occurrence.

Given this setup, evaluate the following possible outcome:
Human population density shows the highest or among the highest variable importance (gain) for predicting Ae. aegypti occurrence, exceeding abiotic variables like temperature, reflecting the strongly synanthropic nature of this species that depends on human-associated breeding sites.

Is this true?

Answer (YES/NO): NO